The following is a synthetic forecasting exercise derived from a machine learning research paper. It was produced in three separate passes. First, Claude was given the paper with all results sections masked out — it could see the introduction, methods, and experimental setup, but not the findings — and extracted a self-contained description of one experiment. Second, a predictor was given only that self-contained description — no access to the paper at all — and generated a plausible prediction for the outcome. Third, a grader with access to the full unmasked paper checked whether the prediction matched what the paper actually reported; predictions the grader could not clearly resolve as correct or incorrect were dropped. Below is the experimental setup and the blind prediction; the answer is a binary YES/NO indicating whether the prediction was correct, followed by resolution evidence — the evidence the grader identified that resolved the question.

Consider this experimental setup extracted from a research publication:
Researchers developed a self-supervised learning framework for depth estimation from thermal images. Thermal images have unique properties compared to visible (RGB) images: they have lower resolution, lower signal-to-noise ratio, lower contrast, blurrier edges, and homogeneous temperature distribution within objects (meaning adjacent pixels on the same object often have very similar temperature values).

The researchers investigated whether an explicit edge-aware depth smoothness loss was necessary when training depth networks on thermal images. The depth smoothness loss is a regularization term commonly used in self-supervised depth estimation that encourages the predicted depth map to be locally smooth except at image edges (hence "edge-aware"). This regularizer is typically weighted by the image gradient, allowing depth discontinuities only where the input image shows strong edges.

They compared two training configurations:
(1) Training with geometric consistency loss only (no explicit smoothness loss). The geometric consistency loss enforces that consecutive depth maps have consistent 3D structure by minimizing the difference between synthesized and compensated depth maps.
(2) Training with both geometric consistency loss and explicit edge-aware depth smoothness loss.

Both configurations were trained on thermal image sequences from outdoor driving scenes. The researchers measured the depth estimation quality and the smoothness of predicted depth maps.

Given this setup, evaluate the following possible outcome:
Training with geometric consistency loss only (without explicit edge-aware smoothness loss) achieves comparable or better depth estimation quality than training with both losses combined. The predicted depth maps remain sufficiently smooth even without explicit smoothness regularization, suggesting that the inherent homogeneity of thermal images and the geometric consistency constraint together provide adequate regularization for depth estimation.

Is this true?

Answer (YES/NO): YES